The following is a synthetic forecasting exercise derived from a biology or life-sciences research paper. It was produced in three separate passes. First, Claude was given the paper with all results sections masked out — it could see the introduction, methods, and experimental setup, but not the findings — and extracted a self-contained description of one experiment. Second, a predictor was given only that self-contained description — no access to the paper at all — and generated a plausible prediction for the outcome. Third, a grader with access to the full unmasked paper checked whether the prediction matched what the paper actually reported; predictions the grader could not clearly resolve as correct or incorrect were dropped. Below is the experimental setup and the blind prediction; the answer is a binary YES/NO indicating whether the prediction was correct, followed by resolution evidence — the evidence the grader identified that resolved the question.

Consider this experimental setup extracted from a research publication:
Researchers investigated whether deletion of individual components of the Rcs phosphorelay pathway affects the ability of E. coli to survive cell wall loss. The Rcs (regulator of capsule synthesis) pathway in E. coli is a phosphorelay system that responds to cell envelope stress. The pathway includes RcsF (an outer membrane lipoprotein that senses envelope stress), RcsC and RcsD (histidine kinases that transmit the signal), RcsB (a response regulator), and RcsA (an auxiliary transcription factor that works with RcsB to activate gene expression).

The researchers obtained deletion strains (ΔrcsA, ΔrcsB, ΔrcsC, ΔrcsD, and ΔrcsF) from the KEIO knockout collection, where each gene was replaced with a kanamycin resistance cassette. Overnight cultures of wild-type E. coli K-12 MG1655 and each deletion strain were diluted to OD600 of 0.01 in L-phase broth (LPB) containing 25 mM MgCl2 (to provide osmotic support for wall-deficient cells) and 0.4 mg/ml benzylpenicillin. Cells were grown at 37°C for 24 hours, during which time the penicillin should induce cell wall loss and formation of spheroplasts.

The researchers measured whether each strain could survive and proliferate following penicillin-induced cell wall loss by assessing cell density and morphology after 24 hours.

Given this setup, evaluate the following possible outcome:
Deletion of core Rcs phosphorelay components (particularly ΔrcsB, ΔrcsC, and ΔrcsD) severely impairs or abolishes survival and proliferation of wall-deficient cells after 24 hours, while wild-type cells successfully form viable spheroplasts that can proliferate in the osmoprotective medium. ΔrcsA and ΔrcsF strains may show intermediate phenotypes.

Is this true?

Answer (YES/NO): NO